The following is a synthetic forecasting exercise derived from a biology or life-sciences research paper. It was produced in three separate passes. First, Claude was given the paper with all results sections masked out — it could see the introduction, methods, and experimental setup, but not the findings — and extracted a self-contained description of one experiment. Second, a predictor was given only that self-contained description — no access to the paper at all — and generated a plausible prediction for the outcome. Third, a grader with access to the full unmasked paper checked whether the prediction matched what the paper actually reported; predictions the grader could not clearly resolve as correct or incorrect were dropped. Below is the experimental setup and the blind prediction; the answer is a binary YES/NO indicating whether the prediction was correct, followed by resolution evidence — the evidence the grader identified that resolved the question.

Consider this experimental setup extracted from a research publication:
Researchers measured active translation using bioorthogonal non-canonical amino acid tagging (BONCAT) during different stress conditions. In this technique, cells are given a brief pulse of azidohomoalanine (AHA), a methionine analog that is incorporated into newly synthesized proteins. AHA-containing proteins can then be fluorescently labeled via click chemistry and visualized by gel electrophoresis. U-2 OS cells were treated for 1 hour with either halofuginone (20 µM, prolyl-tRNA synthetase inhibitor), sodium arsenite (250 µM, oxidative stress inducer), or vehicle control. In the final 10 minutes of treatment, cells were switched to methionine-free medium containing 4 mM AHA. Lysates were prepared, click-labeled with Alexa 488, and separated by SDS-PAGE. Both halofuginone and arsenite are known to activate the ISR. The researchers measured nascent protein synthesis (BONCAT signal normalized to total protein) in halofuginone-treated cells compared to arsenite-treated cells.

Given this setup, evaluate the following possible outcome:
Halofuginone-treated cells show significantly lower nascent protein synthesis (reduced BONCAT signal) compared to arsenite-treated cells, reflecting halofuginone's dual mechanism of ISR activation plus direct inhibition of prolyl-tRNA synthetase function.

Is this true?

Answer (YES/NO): NO